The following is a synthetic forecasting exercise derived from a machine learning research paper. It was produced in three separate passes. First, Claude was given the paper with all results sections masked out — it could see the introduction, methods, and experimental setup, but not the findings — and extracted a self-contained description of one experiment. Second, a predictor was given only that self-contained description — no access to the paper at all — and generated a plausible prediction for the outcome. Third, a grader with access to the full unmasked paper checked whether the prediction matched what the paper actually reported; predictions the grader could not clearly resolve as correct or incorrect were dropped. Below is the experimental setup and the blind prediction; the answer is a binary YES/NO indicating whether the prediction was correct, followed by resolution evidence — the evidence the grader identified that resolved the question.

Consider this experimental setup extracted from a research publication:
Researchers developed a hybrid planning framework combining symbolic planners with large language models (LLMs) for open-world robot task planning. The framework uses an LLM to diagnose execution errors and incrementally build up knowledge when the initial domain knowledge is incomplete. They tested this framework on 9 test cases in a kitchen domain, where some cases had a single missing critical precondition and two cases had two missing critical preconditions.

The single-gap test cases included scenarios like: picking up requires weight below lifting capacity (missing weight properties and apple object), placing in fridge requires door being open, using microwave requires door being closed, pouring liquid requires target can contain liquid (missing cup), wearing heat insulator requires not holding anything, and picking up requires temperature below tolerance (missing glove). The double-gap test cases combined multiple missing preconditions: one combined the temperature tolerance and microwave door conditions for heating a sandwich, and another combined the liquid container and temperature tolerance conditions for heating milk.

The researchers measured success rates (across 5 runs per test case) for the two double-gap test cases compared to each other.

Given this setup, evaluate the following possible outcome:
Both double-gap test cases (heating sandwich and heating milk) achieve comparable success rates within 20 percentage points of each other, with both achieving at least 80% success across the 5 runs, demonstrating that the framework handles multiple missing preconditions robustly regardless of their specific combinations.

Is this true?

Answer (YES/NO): NO